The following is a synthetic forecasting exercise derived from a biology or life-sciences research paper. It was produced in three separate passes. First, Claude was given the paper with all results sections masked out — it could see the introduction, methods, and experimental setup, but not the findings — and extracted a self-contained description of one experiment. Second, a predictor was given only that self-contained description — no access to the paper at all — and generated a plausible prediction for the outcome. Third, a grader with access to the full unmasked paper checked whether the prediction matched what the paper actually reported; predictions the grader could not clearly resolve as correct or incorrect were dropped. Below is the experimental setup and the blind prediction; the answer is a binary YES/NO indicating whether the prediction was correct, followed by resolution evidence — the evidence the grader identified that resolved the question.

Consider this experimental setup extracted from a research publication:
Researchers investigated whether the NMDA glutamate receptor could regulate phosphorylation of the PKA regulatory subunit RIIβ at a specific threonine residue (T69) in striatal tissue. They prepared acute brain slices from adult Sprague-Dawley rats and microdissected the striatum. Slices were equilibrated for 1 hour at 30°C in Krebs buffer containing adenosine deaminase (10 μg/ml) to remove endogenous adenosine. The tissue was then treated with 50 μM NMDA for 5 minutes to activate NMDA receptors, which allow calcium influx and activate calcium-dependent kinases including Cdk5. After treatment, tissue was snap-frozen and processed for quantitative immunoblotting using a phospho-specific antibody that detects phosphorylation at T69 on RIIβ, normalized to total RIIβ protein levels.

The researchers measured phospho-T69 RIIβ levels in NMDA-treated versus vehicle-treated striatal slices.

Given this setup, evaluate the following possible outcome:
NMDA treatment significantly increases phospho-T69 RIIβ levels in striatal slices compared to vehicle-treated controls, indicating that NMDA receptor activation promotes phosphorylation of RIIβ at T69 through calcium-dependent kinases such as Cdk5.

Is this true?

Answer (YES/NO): NO